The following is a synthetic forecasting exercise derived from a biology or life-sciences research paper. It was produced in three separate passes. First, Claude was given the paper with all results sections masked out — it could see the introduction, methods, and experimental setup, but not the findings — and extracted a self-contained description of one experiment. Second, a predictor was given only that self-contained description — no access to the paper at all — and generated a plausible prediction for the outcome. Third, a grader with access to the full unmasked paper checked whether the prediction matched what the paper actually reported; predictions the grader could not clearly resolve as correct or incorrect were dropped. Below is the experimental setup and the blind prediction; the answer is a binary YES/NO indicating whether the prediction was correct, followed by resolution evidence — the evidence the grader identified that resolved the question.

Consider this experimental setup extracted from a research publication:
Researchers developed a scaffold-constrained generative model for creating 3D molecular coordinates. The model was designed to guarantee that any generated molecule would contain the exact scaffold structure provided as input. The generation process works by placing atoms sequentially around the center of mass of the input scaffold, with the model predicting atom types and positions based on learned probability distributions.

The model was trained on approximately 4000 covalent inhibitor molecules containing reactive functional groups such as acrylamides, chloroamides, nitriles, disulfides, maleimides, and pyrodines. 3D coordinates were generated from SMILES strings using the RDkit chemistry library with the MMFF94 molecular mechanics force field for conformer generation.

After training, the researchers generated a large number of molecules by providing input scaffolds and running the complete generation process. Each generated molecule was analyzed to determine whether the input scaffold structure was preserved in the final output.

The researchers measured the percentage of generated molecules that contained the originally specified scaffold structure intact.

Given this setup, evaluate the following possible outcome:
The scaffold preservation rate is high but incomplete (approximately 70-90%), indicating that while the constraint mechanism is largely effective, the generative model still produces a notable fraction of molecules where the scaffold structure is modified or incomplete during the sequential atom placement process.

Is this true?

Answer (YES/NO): NO